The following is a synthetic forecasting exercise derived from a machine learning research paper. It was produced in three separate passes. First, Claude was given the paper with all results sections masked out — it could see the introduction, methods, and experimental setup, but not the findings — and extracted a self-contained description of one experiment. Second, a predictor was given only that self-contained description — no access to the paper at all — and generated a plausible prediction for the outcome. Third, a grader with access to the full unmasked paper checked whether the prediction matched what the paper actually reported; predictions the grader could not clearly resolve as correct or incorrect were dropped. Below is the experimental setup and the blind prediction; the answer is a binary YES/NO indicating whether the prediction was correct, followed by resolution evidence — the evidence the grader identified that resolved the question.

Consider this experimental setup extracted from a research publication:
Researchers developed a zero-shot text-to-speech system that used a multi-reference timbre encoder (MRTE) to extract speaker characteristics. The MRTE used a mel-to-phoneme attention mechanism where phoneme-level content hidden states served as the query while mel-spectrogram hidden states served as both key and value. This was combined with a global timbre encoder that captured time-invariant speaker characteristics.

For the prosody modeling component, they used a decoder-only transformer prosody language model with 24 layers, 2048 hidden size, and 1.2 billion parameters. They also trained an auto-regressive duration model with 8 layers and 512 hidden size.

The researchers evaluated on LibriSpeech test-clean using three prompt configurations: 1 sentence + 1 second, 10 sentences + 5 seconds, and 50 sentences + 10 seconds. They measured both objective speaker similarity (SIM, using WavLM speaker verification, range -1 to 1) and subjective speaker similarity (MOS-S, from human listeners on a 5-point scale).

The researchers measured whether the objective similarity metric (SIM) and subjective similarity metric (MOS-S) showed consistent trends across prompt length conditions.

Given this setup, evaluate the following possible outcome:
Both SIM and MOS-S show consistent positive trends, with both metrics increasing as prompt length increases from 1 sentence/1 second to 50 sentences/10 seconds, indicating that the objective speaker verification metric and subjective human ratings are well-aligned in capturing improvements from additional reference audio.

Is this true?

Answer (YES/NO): YES